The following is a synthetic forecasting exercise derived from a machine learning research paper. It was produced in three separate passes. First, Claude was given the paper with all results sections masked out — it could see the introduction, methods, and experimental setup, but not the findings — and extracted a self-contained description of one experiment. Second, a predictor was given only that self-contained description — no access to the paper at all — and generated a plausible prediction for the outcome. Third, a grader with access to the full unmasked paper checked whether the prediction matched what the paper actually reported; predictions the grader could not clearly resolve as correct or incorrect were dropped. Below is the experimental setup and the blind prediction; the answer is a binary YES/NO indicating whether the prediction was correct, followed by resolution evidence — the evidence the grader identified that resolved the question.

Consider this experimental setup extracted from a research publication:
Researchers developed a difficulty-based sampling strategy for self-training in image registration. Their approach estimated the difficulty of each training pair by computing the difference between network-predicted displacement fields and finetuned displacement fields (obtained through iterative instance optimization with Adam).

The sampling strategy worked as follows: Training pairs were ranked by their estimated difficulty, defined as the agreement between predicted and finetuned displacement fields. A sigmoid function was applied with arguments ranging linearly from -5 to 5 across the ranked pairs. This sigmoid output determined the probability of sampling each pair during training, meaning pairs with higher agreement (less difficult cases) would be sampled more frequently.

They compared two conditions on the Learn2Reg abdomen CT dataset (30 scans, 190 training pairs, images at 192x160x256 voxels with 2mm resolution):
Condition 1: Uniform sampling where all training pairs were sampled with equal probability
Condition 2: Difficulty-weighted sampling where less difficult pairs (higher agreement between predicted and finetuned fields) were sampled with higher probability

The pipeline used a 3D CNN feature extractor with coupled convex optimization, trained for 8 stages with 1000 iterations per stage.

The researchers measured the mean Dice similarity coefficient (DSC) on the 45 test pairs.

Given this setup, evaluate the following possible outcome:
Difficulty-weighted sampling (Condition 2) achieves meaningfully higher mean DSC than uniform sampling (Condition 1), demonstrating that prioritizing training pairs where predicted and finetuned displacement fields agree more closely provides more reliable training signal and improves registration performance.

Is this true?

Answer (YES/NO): YES